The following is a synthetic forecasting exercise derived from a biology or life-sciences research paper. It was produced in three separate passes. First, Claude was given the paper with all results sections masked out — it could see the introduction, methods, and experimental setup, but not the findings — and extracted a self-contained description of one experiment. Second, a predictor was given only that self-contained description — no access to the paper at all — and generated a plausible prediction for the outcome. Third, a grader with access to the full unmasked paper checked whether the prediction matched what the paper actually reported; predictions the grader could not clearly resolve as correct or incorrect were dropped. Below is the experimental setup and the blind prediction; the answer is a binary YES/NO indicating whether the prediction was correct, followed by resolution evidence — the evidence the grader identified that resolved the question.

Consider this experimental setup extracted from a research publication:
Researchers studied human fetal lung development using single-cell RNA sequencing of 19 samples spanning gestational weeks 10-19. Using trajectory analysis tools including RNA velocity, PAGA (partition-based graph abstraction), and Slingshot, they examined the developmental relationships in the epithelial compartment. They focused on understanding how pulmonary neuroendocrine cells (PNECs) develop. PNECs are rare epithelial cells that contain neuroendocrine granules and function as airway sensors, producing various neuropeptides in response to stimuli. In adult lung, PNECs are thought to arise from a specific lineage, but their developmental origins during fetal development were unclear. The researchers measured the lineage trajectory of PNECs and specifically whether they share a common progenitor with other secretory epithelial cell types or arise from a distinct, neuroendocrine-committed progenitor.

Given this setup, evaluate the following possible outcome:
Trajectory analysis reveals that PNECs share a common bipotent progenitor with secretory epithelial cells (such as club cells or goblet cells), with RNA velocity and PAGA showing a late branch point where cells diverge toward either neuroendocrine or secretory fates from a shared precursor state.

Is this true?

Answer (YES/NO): NO